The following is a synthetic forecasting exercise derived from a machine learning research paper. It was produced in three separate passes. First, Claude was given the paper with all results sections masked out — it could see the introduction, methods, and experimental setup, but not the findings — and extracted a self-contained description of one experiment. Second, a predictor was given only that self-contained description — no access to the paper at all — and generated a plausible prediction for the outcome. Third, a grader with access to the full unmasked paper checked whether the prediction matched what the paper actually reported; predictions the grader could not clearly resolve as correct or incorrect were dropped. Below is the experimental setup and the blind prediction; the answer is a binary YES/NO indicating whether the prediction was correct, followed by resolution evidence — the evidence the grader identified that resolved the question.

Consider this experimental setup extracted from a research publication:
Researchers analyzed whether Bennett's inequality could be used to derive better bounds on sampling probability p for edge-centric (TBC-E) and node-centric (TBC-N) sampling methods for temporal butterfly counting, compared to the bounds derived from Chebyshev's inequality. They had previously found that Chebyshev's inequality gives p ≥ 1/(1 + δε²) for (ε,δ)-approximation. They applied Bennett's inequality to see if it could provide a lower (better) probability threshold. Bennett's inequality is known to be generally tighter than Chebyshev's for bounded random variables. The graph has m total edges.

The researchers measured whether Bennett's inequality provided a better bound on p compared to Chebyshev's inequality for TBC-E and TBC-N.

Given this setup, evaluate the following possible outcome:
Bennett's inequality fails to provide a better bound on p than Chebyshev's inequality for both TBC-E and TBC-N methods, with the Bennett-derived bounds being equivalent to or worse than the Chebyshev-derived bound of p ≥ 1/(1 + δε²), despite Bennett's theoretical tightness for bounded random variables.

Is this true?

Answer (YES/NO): YES